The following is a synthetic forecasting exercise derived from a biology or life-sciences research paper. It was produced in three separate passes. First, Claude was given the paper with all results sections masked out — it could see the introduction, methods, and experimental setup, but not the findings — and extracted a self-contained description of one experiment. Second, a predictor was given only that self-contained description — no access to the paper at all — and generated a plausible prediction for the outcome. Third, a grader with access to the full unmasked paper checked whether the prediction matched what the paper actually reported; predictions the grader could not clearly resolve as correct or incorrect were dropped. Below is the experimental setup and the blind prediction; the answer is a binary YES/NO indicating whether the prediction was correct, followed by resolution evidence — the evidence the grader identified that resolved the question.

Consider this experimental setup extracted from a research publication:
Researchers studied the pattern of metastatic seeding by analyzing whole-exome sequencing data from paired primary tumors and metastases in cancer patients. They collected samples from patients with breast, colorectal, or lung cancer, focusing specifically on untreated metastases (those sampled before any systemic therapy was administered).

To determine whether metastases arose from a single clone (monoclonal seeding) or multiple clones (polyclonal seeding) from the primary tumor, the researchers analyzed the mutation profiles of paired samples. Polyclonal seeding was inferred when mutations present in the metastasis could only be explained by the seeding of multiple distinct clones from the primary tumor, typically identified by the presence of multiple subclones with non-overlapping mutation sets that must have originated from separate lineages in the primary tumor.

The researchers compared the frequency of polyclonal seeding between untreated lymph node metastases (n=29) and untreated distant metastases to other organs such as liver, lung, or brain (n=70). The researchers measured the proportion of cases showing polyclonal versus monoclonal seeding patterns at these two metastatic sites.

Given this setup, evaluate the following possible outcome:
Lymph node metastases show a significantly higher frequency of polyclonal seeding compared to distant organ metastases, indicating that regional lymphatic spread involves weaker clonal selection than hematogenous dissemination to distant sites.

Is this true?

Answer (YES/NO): YES